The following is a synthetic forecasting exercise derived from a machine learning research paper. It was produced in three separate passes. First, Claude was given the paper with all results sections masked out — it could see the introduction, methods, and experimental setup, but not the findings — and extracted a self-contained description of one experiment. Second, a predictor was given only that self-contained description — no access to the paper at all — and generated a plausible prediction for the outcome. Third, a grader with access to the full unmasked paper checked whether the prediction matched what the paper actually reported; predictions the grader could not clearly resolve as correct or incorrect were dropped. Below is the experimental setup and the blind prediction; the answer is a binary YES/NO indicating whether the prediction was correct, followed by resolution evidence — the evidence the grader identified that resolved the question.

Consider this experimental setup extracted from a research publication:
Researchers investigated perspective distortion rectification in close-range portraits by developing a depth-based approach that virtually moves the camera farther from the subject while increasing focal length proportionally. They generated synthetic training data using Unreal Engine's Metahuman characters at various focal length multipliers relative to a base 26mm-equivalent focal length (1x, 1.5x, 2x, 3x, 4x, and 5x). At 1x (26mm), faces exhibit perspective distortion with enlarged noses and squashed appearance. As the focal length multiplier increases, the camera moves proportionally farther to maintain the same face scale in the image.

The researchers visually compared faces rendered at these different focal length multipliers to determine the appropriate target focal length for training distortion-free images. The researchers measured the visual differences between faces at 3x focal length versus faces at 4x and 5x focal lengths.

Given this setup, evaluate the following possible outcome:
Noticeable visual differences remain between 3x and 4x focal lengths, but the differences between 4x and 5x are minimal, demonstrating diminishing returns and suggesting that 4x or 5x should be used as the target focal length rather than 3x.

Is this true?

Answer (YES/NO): NO